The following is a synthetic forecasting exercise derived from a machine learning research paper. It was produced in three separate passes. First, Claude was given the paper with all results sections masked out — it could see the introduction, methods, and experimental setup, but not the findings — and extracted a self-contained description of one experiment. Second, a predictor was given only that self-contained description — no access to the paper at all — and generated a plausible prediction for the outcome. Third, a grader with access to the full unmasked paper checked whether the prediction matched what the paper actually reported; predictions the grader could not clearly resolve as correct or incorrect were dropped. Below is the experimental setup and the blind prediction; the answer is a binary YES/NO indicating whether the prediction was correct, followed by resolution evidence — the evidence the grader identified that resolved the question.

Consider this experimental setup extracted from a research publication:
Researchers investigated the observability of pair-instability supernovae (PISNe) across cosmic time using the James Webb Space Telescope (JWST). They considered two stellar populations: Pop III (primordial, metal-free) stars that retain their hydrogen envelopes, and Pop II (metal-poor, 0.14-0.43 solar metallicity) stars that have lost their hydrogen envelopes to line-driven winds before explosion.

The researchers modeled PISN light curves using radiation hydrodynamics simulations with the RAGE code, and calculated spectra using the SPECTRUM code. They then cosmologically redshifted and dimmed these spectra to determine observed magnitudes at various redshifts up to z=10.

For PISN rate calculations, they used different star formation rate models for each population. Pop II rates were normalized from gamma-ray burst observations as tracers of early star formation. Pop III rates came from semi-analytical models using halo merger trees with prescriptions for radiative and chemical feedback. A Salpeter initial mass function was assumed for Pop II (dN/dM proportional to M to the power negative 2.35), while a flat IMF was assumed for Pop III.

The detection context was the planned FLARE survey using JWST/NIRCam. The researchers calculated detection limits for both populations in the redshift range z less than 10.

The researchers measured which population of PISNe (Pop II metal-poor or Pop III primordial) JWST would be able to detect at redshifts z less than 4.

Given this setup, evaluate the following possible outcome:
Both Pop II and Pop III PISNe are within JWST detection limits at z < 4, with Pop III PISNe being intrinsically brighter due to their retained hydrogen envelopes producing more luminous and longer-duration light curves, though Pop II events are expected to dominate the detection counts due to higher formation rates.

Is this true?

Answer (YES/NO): NO